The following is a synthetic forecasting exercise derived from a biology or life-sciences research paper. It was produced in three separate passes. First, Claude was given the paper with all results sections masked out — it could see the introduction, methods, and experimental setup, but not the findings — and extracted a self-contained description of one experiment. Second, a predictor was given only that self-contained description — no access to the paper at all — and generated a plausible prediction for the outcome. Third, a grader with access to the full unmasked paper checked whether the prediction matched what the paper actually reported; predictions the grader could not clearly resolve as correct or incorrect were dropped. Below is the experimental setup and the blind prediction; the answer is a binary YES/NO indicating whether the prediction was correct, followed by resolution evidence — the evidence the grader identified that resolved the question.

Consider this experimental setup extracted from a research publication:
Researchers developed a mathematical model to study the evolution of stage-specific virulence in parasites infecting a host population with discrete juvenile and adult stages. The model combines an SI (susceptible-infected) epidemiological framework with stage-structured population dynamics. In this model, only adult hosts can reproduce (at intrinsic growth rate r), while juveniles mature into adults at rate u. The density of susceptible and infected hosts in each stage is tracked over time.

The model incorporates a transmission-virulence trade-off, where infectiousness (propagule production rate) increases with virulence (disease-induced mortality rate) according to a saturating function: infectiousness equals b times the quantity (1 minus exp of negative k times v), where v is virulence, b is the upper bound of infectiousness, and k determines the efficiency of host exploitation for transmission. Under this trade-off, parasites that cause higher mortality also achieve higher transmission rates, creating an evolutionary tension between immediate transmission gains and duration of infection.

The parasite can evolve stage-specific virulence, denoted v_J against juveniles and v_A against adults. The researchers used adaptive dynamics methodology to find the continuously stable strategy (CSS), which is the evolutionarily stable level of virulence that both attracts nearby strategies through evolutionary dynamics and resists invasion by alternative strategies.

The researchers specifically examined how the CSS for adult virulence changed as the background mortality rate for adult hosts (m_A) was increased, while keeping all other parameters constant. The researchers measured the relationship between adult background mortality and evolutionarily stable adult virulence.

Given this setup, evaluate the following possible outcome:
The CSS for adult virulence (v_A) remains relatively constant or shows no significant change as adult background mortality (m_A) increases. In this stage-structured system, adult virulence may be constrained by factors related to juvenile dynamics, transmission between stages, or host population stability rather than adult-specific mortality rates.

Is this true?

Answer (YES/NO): NO